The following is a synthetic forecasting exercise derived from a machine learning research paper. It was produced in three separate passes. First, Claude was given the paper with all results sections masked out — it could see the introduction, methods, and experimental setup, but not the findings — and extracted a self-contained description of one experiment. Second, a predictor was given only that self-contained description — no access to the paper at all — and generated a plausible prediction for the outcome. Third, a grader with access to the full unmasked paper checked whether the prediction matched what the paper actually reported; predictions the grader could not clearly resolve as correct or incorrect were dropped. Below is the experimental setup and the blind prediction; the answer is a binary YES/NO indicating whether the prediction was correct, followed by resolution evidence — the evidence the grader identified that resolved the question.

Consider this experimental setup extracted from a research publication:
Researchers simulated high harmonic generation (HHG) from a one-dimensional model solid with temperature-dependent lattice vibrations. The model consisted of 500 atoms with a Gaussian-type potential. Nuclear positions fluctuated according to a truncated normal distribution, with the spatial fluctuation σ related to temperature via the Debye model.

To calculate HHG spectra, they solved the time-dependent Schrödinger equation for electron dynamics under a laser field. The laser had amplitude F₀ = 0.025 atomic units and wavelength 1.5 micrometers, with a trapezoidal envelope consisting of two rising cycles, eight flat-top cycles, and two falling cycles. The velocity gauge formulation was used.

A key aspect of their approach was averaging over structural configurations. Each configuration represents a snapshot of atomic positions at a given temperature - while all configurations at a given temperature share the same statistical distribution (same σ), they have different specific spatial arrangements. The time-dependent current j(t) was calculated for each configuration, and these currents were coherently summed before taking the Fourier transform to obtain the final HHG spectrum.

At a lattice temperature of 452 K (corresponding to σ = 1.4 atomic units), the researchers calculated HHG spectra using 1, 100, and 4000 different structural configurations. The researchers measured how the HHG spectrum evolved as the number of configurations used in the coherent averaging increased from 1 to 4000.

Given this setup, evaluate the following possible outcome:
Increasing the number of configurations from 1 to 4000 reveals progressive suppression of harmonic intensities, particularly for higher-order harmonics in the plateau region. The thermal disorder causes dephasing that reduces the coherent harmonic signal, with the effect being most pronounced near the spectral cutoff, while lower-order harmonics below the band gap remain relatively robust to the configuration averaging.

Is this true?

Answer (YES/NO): NO